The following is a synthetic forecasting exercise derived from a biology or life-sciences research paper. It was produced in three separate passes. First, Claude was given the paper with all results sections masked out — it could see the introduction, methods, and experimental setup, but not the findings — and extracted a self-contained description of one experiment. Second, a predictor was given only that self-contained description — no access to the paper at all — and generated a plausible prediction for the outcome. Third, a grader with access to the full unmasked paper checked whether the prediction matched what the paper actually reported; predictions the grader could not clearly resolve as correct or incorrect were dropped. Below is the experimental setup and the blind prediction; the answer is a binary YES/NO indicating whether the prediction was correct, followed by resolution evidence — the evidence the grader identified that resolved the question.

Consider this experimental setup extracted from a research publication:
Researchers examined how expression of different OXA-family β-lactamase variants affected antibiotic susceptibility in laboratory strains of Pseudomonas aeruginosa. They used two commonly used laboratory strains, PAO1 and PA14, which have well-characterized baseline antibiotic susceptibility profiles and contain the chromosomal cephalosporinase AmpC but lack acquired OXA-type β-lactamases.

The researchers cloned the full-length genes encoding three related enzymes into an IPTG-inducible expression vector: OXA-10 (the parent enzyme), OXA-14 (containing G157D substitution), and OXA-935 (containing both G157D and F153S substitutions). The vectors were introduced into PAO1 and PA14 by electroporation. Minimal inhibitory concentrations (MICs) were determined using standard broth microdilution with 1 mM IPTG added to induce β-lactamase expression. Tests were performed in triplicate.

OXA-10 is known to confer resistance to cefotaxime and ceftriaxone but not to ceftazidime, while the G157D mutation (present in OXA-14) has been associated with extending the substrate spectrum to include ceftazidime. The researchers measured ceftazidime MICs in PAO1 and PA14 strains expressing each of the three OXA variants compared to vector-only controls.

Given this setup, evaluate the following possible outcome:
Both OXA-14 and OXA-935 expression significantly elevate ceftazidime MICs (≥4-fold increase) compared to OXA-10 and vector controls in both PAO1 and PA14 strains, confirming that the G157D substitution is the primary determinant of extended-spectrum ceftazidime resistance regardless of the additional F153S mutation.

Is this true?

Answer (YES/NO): NO